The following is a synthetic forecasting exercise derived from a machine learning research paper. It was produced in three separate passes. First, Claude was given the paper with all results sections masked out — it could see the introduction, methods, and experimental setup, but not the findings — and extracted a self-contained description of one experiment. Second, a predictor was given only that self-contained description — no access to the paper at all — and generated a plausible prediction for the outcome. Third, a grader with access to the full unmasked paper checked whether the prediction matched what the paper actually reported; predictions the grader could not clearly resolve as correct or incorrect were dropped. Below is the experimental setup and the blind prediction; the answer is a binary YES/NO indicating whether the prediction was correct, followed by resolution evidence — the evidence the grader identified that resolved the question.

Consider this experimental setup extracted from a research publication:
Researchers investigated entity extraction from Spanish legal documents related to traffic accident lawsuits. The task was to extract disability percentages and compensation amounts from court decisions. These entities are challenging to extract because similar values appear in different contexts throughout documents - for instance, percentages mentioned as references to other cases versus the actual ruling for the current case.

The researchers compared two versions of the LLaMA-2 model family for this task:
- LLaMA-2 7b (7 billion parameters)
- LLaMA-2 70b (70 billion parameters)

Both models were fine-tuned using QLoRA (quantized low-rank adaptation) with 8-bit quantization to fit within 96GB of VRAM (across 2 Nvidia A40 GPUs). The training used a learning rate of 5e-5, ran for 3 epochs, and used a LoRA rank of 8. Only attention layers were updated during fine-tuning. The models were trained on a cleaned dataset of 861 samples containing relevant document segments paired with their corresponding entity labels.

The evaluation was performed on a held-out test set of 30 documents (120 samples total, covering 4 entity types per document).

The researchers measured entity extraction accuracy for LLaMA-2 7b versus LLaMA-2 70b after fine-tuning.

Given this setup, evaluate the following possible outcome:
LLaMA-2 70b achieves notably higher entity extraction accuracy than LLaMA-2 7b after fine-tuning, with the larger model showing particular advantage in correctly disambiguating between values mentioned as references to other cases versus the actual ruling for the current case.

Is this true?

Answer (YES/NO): NO